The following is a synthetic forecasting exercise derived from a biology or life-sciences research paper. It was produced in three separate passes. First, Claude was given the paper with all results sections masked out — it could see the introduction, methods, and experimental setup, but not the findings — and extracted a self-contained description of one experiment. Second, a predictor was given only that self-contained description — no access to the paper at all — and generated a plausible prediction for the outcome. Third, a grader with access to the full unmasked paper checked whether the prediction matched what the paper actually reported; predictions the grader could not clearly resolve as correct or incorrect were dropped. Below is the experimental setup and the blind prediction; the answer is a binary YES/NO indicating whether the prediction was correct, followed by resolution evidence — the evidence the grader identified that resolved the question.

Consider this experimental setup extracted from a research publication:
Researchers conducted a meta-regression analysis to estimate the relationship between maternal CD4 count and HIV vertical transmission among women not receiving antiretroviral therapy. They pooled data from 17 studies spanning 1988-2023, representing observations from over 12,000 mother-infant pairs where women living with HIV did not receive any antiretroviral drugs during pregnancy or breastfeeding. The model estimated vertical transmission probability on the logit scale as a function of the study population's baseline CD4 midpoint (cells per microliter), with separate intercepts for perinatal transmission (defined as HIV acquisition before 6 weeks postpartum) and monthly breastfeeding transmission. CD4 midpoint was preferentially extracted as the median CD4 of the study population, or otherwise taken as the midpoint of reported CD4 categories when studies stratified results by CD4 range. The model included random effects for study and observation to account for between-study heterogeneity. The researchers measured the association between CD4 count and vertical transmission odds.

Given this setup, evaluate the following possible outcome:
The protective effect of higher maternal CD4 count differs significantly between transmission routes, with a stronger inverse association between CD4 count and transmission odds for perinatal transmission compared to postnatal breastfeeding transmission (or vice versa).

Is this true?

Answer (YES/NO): NO